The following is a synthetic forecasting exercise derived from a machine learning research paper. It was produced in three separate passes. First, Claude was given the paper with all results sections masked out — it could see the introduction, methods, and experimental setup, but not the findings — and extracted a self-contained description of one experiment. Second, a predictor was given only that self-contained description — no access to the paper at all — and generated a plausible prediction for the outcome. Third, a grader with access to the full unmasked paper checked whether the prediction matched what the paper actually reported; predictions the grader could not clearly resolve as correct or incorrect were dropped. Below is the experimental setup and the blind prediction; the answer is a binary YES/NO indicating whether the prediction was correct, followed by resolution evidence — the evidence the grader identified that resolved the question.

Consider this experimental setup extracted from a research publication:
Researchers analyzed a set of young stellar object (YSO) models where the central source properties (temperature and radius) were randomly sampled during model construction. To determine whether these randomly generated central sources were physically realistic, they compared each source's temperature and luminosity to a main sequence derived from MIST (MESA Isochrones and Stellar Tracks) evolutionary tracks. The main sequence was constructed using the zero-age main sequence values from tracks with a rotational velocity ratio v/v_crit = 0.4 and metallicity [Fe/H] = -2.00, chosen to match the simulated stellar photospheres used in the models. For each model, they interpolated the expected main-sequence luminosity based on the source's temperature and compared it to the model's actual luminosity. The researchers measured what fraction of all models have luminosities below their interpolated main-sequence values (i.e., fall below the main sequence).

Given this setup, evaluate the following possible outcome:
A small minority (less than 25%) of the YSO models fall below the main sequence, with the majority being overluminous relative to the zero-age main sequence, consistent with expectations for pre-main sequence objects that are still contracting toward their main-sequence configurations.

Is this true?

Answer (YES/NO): YES